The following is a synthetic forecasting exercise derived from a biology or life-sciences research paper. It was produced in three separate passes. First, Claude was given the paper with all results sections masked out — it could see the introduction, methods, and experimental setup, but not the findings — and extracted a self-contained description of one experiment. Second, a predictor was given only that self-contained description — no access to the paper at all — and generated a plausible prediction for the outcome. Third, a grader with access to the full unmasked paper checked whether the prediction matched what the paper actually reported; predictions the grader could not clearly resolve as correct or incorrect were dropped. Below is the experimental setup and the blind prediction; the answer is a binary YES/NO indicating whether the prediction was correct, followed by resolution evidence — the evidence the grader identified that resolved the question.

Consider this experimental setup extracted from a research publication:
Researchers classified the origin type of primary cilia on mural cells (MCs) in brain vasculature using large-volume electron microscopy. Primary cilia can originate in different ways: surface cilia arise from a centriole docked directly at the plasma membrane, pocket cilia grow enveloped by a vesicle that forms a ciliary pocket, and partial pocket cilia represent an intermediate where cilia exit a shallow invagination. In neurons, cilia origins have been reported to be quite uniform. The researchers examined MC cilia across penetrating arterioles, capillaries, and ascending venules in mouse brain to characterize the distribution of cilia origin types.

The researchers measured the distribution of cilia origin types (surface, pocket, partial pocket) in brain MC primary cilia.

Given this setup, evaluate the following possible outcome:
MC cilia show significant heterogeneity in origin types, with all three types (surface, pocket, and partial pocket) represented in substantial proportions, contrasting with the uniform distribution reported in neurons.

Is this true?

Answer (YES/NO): YES